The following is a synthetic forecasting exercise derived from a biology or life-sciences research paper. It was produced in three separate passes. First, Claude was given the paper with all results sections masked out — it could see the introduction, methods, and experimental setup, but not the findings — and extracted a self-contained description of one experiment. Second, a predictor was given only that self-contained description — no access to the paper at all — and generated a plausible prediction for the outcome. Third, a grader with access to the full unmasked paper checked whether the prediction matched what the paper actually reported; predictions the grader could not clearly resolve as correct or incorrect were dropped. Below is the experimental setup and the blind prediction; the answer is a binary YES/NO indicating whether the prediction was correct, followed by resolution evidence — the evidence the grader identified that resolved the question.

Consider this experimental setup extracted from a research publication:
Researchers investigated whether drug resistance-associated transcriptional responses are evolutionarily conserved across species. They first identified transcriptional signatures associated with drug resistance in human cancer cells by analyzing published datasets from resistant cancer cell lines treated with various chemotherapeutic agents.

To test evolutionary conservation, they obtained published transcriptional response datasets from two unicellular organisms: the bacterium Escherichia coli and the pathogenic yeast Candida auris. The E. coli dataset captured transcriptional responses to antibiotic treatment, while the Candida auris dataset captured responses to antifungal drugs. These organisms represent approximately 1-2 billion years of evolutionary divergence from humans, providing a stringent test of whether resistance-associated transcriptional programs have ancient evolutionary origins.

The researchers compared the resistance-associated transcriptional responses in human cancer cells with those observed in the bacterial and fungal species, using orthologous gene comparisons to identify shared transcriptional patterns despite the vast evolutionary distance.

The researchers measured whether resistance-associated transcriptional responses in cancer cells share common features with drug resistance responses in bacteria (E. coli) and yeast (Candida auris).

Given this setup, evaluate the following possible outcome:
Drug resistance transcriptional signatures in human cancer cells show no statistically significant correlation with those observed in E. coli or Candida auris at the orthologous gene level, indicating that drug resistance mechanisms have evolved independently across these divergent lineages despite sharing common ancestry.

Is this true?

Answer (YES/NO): NO